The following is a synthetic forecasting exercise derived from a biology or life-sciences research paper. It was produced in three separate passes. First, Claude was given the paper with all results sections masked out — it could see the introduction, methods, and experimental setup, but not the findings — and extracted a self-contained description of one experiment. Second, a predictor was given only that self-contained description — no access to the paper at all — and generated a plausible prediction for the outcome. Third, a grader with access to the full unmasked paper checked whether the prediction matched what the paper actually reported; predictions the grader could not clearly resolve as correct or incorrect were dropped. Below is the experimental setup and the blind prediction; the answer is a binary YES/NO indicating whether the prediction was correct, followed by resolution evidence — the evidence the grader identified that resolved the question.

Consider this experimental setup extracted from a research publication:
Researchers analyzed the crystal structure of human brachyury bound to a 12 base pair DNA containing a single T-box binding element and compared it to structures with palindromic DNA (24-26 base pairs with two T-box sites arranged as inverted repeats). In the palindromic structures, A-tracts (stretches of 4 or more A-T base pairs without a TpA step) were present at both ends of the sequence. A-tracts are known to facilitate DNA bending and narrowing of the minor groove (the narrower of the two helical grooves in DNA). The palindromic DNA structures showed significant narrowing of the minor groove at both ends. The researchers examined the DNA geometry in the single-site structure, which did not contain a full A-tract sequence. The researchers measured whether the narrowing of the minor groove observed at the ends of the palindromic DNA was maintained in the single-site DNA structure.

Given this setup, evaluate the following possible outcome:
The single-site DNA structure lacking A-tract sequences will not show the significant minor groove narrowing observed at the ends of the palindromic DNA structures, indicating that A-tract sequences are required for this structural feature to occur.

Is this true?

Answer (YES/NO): YES